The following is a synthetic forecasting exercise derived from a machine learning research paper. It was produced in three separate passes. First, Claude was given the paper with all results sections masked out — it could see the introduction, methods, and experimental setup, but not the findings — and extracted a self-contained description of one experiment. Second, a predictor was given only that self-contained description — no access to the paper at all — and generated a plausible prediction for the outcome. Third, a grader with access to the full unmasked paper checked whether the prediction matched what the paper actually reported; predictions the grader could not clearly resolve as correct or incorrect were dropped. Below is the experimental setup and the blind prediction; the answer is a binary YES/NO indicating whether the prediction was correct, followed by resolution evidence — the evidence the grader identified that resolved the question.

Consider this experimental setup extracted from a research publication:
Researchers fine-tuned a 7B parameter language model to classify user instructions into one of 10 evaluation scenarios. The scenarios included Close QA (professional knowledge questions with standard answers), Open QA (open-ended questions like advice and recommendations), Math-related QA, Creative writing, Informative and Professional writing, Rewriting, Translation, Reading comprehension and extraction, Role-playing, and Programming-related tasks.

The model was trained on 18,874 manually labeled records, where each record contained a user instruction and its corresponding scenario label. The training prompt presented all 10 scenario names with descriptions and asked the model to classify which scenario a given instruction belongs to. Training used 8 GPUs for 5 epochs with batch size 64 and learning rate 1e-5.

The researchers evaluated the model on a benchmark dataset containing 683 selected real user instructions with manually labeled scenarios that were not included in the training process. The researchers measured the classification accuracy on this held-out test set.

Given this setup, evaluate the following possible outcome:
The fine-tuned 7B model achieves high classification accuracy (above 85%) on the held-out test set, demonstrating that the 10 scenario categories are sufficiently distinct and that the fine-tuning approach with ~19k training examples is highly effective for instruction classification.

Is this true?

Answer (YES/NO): YES